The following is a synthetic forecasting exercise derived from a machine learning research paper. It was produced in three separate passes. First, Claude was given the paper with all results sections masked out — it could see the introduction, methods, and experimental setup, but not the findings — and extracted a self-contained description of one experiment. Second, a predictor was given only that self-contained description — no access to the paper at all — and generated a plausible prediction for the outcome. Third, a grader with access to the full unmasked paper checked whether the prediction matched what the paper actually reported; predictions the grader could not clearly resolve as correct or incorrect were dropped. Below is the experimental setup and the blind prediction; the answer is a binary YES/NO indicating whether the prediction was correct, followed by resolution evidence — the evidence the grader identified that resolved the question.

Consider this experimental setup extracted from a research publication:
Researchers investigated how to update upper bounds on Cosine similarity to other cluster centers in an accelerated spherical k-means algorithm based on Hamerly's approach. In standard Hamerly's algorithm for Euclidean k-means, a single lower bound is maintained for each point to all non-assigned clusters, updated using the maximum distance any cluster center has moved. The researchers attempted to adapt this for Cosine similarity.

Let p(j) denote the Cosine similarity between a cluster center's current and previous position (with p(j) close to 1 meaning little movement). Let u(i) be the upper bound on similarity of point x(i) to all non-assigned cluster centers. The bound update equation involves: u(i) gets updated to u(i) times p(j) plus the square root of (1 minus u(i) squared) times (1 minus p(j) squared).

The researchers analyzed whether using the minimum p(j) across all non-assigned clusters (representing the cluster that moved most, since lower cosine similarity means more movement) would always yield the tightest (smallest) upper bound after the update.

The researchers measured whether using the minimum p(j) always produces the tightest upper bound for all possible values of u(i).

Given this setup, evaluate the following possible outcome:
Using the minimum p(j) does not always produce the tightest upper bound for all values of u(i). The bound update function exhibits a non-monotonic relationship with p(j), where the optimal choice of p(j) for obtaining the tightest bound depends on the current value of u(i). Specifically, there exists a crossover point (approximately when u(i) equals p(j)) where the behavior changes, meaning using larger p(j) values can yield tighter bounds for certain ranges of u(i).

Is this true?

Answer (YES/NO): YES